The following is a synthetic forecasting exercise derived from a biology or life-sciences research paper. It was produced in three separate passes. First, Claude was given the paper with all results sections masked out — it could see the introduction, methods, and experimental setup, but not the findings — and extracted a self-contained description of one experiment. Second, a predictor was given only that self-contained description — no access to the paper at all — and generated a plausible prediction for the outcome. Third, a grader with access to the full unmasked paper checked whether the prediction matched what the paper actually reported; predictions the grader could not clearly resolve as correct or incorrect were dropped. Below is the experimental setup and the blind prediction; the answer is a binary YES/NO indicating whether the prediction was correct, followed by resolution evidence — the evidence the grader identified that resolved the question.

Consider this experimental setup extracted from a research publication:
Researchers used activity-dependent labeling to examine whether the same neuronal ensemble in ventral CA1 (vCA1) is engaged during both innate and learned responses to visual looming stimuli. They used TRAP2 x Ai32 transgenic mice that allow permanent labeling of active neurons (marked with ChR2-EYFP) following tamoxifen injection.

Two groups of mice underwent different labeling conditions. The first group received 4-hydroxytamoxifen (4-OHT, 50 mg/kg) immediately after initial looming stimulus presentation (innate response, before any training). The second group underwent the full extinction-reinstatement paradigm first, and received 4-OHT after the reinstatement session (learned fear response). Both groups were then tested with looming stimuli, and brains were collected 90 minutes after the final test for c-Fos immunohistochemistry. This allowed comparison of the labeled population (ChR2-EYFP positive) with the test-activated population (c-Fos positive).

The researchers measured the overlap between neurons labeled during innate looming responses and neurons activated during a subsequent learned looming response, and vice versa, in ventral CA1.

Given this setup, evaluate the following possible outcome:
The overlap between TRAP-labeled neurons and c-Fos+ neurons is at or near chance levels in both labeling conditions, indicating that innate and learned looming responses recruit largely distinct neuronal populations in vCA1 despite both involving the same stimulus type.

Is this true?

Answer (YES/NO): NO